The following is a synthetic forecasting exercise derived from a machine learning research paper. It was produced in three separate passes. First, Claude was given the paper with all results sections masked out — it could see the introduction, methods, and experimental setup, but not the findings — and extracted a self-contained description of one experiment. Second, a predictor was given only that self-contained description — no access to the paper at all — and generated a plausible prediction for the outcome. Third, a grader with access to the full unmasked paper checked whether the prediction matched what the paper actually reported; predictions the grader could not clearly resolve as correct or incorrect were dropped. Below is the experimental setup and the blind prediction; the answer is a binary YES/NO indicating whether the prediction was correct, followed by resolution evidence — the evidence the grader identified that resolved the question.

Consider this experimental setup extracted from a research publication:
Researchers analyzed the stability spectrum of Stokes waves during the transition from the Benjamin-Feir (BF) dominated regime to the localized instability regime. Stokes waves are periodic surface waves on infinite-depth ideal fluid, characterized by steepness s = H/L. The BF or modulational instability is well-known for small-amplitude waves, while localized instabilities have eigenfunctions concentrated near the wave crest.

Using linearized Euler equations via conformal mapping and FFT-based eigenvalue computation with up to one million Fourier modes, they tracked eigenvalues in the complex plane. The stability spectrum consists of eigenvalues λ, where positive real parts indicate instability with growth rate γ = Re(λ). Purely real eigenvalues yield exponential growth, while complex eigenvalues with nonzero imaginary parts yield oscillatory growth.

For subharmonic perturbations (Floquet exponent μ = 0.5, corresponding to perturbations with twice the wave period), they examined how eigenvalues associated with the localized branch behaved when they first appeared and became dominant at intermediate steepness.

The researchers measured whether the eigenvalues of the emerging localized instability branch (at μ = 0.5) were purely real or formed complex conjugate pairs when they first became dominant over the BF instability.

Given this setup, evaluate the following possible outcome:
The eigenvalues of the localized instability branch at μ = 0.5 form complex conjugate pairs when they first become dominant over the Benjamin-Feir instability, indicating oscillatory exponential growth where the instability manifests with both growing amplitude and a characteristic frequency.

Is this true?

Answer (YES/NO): NO